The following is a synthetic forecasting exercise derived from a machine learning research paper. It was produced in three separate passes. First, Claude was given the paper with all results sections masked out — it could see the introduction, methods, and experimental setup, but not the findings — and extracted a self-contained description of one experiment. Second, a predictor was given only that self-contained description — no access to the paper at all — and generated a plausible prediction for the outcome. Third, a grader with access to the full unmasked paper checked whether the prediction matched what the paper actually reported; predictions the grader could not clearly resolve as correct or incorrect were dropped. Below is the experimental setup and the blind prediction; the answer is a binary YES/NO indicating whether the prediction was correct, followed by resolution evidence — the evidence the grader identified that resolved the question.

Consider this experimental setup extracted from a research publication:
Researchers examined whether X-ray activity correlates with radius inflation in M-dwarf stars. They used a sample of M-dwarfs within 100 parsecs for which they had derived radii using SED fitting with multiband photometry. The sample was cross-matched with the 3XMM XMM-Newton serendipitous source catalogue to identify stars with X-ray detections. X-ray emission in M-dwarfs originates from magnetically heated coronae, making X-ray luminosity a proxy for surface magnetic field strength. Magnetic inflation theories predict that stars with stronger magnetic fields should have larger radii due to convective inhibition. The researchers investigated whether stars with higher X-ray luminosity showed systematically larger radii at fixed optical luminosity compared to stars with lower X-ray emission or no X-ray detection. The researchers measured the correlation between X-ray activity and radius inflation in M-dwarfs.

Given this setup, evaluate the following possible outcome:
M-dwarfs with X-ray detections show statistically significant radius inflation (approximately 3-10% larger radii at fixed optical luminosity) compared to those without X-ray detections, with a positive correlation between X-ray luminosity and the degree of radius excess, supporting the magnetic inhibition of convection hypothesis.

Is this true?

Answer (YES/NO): NO